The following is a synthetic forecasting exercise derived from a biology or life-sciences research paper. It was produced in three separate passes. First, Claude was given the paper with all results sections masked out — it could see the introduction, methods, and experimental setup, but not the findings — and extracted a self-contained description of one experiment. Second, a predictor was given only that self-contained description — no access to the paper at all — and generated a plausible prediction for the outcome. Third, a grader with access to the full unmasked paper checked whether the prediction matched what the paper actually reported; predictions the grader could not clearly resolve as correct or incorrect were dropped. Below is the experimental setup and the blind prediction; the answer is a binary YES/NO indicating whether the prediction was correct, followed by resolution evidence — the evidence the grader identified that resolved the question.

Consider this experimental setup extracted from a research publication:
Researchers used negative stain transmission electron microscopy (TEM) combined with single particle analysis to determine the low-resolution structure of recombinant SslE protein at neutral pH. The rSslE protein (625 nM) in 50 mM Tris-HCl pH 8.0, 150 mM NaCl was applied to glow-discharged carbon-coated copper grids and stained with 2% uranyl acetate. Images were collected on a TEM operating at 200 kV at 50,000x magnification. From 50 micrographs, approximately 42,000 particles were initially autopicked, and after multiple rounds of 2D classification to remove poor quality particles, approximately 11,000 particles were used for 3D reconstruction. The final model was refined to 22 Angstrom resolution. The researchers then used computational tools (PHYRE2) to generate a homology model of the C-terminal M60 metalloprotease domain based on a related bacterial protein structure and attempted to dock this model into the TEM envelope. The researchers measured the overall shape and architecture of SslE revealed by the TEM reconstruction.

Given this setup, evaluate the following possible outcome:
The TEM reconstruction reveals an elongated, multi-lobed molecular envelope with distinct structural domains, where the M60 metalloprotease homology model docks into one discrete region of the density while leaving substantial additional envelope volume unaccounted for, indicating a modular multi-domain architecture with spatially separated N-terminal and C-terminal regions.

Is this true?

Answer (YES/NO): YES